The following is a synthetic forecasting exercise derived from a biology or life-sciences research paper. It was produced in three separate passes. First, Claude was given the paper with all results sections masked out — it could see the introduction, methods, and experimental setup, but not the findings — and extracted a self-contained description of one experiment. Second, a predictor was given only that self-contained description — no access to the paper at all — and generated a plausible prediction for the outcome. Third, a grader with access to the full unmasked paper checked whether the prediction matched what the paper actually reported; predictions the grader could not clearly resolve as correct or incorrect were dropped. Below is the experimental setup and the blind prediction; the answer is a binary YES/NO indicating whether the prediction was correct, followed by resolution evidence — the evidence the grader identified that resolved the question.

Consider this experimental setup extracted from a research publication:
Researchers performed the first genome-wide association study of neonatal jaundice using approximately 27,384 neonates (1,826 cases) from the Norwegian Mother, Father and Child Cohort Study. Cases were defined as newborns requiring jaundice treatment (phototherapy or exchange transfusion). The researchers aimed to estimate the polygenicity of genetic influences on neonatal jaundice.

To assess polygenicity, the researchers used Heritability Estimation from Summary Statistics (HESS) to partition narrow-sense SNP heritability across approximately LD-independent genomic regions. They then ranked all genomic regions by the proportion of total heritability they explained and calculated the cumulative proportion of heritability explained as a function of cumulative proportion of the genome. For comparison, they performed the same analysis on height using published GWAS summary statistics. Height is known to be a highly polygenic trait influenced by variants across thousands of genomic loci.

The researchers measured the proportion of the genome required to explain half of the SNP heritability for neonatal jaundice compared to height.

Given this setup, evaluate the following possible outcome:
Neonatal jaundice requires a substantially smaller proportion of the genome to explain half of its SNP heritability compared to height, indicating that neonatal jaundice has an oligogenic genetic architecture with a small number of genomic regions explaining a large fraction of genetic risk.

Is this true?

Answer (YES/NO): YES